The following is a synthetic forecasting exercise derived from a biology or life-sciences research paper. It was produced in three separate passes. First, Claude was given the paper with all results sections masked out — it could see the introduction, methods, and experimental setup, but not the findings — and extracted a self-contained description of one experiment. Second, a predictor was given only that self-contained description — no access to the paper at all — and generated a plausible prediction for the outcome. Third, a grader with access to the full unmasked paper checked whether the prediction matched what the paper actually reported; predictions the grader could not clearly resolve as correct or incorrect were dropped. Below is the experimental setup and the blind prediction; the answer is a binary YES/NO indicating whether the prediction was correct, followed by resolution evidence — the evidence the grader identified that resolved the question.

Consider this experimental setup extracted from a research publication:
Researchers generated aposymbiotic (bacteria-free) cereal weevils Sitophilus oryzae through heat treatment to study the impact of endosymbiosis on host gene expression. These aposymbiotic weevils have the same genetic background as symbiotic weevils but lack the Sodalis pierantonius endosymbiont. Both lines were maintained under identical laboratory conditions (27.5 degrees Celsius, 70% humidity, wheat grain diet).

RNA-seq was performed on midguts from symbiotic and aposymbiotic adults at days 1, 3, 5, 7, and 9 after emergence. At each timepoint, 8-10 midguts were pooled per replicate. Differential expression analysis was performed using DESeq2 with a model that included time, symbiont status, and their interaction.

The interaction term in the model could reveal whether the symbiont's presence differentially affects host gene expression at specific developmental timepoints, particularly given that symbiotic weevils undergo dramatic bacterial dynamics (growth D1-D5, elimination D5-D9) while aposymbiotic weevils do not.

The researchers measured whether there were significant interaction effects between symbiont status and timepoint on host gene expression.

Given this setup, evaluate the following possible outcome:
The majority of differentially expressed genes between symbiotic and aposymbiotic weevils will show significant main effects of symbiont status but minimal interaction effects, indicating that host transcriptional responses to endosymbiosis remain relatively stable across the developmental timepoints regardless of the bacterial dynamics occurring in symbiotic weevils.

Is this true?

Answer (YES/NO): NO